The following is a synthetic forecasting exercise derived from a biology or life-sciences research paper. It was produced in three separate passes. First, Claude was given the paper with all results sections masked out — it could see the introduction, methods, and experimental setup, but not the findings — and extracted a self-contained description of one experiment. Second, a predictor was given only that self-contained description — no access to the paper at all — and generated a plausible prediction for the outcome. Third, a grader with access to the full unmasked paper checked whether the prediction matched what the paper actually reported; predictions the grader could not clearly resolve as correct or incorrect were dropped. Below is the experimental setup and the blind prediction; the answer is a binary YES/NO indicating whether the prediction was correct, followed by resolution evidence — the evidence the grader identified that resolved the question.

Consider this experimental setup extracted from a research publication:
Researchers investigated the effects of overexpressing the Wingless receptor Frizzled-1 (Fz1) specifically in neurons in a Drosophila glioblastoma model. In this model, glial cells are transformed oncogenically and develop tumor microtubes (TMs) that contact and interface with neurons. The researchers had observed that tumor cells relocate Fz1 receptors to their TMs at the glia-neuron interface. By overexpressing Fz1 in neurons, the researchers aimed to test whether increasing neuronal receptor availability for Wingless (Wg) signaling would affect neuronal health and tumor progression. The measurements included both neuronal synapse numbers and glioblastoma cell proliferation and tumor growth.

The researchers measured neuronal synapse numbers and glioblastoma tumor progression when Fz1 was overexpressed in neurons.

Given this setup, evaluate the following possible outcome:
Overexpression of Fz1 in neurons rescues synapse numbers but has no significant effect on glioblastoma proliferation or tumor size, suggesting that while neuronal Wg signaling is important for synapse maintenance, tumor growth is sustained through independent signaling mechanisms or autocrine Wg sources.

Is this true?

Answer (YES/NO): NO